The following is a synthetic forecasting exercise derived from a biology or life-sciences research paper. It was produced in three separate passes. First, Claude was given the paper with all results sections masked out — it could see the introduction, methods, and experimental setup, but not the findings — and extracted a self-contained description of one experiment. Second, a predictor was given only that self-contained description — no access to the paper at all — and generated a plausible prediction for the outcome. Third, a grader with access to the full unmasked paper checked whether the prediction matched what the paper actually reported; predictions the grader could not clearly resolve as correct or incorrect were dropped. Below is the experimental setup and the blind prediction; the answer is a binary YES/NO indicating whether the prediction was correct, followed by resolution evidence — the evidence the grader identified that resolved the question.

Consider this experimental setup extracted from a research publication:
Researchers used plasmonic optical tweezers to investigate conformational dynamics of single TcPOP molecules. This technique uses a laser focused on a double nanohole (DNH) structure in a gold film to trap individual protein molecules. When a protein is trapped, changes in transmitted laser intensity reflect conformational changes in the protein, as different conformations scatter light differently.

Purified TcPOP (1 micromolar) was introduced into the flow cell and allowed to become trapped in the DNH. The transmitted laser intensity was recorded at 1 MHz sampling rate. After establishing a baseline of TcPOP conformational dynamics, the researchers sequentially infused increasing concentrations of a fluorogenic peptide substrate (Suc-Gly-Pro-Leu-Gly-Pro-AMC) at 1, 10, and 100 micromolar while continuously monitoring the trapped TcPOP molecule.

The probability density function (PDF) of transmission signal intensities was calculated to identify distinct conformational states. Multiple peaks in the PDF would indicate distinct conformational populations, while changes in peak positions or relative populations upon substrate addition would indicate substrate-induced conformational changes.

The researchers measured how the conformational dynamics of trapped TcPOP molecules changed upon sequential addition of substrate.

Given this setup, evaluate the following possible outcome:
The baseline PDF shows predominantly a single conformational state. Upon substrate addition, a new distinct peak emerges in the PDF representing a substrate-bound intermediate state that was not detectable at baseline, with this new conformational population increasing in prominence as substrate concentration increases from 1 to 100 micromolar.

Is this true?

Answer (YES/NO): NO